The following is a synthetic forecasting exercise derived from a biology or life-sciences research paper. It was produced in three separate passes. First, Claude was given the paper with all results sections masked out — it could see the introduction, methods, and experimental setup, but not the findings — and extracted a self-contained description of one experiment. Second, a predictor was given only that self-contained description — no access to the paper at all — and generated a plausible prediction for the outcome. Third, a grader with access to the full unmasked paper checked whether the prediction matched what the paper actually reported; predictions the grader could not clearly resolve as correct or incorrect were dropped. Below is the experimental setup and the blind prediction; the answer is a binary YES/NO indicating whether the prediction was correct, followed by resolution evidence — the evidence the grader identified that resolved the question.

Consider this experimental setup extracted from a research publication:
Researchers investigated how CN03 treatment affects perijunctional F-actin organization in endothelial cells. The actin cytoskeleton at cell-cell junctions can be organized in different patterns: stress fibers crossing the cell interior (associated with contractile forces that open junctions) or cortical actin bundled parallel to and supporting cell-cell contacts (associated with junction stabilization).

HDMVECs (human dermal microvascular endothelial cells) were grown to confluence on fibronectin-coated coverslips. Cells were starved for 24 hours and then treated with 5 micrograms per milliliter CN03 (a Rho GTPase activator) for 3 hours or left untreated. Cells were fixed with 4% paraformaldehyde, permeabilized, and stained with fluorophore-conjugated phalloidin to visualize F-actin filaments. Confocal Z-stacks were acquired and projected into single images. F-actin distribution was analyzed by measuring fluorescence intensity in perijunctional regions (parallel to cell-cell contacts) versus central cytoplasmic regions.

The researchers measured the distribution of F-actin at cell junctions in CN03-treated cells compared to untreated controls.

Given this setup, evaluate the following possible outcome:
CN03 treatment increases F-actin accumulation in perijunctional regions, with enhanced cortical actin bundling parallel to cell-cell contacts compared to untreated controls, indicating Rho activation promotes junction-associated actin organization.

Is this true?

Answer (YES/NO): YES